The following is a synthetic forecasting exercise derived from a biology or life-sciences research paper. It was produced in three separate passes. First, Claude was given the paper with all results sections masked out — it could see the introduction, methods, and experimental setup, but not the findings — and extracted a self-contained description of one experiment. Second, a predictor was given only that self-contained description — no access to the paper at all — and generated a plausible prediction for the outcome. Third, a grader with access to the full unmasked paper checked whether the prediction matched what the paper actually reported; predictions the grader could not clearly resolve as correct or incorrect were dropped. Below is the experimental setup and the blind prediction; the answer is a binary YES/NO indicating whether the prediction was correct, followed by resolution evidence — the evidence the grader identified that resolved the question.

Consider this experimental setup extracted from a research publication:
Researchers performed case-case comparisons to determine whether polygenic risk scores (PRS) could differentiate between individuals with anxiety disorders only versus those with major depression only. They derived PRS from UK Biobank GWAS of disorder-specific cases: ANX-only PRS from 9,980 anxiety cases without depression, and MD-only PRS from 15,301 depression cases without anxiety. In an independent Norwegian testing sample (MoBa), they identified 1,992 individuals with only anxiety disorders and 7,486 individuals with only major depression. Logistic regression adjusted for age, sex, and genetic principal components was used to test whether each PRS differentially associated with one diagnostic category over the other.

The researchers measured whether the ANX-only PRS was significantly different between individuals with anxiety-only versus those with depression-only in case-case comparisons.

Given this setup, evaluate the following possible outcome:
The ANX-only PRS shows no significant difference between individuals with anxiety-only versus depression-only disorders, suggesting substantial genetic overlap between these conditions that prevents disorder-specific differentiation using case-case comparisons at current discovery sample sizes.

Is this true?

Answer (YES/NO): YES